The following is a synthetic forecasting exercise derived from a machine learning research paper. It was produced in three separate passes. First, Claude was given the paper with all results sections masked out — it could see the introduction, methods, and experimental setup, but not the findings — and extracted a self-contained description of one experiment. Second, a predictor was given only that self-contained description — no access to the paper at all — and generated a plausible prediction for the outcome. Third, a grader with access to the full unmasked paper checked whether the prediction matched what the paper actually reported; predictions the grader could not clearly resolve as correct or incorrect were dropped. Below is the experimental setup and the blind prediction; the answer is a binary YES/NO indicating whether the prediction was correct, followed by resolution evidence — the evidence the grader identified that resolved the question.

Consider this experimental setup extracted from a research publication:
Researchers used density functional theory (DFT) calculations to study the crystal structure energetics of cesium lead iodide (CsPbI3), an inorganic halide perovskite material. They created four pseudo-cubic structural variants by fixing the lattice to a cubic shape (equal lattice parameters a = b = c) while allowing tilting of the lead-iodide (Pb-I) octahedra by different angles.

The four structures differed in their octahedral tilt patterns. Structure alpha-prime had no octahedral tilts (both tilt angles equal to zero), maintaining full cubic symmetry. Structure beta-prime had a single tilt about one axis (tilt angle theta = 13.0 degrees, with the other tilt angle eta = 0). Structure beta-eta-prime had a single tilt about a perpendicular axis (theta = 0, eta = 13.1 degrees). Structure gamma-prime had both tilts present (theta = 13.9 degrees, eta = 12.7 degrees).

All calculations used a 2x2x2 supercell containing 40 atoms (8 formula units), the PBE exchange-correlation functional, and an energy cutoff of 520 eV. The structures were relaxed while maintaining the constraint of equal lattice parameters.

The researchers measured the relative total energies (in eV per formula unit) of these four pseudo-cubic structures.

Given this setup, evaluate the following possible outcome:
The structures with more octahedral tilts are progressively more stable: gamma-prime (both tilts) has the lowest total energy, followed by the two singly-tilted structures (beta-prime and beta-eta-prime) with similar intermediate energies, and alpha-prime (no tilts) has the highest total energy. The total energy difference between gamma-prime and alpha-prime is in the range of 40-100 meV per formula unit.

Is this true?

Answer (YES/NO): NO